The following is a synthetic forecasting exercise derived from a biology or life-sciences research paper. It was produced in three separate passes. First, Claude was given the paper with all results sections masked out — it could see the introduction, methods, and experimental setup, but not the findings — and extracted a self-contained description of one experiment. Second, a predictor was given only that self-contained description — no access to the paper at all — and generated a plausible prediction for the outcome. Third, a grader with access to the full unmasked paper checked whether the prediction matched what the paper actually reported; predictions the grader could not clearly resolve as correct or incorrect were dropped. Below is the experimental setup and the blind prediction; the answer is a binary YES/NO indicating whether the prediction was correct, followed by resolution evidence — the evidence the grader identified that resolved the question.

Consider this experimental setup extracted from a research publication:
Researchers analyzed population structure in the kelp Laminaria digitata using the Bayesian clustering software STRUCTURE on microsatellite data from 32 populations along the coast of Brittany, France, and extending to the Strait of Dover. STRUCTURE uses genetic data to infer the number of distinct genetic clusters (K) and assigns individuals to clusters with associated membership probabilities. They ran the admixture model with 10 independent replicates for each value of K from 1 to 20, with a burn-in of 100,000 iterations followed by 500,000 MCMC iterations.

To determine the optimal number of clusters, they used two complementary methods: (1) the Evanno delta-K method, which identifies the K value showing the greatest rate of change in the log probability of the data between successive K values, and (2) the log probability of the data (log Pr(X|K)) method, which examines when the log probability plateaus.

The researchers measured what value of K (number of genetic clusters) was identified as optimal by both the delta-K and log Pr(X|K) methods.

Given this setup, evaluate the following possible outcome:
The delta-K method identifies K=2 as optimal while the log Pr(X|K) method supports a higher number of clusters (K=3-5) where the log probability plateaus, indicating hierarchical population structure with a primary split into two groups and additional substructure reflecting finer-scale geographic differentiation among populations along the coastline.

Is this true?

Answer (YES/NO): NO